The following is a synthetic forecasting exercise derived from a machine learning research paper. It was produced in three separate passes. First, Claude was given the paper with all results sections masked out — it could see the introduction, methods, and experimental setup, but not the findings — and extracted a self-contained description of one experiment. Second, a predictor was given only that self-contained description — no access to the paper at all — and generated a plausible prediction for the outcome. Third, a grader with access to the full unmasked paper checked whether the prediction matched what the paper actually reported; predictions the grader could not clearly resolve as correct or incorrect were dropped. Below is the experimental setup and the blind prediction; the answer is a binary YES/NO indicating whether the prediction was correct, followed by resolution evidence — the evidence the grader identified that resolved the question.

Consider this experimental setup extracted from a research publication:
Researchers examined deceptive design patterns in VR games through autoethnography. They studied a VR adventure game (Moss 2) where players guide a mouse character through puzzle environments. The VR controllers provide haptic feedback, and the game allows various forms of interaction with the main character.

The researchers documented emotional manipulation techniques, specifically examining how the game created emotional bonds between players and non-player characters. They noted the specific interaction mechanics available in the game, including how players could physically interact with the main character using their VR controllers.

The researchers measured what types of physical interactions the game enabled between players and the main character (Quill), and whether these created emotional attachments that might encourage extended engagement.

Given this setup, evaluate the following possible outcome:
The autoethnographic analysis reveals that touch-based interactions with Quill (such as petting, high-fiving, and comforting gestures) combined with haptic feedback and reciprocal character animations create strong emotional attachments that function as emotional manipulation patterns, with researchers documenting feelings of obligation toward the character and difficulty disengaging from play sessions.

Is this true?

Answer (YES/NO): NO